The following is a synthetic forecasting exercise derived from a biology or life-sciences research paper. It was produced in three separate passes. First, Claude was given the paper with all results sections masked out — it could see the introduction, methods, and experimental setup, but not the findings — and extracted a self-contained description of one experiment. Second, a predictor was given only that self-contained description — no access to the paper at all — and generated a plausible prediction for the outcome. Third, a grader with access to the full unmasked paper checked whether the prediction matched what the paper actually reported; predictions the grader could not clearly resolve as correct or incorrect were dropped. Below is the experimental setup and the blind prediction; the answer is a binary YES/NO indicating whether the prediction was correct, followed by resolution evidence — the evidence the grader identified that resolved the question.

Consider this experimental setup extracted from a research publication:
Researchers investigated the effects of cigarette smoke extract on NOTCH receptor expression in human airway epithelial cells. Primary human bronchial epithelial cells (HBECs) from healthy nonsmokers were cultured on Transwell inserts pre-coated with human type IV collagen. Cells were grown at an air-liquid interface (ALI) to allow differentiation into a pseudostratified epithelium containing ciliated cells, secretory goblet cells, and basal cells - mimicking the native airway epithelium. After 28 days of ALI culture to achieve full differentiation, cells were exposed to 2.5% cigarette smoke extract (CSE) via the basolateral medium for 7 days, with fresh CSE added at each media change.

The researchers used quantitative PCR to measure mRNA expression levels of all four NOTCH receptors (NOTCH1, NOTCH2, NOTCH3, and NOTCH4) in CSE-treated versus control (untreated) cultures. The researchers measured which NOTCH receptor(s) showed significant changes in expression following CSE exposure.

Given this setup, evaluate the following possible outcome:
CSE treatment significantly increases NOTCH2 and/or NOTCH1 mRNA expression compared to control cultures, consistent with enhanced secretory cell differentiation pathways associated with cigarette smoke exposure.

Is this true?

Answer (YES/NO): NO